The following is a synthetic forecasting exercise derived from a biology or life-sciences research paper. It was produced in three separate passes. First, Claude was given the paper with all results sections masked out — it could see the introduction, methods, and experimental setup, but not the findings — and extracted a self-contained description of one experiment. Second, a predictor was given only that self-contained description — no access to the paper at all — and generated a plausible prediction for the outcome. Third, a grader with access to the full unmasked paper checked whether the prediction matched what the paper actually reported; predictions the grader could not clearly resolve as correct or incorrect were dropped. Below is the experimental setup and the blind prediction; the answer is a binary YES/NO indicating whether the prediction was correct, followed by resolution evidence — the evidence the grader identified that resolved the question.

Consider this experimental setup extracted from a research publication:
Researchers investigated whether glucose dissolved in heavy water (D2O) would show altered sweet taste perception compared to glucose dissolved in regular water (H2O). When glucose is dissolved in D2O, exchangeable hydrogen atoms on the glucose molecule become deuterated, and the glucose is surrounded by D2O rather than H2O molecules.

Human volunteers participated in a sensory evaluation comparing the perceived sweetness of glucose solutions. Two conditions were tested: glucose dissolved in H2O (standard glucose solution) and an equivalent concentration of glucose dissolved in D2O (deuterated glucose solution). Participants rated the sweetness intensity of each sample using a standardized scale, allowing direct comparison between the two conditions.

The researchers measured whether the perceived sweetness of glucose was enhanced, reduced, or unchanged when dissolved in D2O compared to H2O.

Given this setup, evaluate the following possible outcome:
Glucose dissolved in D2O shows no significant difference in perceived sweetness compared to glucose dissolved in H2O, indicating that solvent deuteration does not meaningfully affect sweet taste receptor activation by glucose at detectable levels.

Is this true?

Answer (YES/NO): NO